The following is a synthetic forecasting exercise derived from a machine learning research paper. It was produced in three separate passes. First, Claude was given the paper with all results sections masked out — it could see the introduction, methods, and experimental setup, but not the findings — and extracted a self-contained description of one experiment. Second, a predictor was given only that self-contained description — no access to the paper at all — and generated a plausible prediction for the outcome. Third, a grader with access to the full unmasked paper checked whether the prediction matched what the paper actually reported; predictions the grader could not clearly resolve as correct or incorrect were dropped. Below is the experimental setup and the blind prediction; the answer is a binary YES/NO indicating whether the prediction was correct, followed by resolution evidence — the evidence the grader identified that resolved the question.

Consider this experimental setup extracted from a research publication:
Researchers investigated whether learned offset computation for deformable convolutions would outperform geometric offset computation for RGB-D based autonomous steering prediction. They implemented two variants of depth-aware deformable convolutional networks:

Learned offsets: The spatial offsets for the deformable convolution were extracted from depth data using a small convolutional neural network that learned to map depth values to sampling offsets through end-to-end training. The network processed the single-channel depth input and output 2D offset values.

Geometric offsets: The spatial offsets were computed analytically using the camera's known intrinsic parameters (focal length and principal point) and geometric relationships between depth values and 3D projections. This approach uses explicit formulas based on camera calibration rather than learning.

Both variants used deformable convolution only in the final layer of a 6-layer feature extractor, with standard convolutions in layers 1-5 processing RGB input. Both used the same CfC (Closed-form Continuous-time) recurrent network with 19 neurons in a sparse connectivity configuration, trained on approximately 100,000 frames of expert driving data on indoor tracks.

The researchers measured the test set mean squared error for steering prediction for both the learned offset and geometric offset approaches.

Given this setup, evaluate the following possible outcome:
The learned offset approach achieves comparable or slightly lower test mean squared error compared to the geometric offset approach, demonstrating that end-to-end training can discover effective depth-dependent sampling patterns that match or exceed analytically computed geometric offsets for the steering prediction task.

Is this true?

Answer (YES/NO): NO